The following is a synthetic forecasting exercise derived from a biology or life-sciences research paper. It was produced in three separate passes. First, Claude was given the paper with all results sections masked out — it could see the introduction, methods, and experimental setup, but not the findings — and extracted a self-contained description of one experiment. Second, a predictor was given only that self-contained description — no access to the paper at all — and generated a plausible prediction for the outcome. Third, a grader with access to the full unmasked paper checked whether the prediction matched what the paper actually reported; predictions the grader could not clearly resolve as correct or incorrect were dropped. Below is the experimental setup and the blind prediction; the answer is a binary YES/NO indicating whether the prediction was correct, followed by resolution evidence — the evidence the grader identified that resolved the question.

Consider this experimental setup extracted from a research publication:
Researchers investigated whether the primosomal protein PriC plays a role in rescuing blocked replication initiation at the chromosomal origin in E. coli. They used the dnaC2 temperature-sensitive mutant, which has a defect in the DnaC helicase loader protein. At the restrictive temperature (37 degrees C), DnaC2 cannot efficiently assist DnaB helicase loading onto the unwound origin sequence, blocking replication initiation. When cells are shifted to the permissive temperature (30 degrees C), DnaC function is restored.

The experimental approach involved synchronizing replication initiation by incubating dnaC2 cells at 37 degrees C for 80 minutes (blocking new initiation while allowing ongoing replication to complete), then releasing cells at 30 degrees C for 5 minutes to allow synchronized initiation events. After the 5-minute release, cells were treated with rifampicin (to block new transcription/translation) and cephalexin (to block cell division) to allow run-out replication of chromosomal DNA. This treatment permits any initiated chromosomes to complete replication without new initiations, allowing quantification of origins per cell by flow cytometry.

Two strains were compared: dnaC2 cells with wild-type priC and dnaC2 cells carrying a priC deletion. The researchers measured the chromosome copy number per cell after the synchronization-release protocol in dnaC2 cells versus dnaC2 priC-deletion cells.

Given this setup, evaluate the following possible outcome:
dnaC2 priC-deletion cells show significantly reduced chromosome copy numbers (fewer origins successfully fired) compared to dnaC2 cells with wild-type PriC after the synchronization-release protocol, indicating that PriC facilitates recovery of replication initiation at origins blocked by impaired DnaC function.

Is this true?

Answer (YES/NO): NO